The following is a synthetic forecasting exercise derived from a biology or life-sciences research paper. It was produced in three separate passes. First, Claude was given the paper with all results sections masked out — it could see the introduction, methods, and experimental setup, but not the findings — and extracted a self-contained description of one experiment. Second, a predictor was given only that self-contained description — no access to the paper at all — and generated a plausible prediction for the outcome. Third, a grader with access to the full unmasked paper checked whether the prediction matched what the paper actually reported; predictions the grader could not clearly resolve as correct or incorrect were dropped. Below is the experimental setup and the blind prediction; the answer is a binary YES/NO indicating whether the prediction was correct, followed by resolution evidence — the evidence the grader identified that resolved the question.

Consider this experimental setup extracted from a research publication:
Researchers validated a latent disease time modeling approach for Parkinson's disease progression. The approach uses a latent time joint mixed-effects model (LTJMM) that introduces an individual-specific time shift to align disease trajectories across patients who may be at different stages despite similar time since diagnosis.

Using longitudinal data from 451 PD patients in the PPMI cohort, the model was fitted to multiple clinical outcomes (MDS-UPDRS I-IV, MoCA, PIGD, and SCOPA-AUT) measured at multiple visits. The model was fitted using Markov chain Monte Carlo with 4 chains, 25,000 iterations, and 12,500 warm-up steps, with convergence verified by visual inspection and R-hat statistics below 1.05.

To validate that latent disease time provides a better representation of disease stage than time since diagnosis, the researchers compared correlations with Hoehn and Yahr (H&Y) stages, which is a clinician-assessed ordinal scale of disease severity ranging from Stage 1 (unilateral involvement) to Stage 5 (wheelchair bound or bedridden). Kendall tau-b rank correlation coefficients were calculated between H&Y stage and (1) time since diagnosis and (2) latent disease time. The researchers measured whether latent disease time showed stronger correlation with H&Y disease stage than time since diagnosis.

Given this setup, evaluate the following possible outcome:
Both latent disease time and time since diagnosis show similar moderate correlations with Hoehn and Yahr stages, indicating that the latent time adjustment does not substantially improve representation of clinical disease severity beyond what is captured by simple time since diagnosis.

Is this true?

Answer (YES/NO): NO